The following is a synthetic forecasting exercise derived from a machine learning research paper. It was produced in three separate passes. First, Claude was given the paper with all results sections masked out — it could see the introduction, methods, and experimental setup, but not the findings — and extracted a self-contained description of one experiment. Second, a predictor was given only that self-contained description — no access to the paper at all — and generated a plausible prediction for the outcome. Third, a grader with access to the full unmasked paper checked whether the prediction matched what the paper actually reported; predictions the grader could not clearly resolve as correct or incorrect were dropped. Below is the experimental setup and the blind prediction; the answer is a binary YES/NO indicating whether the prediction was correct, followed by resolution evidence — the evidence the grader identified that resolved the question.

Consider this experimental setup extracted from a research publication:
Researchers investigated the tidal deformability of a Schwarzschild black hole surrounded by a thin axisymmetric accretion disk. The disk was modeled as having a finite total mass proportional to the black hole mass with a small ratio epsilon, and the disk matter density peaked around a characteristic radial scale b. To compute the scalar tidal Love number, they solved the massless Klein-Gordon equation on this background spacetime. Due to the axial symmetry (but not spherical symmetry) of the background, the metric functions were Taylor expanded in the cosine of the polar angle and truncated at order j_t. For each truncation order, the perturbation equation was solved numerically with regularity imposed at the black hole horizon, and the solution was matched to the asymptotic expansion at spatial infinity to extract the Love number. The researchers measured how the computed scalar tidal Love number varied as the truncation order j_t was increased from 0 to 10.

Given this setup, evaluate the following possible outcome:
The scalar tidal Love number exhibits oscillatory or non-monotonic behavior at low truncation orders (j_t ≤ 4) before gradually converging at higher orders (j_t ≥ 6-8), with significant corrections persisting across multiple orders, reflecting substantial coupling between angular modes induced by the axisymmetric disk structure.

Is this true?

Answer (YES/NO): NO